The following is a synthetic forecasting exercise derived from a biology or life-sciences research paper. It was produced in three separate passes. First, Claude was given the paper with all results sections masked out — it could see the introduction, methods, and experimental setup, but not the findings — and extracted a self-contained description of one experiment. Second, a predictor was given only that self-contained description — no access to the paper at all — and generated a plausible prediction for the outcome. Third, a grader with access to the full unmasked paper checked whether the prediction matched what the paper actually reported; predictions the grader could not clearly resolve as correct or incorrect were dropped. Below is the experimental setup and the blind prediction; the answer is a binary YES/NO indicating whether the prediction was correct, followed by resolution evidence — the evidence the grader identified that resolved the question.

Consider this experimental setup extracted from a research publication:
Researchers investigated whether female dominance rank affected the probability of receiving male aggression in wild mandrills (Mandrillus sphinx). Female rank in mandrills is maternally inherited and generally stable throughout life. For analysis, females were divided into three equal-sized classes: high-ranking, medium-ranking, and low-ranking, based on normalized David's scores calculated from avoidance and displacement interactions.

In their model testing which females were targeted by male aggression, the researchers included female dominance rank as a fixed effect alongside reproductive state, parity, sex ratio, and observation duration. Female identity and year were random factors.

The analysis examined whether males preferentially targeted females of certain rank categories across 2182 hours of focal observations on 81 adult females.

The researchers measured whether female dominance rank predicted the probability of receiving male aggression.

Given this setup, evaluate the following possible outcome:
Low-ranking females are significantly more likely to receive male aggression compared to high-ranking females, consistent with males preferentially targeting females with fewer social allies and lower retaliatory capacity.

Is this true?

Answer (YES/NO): NO